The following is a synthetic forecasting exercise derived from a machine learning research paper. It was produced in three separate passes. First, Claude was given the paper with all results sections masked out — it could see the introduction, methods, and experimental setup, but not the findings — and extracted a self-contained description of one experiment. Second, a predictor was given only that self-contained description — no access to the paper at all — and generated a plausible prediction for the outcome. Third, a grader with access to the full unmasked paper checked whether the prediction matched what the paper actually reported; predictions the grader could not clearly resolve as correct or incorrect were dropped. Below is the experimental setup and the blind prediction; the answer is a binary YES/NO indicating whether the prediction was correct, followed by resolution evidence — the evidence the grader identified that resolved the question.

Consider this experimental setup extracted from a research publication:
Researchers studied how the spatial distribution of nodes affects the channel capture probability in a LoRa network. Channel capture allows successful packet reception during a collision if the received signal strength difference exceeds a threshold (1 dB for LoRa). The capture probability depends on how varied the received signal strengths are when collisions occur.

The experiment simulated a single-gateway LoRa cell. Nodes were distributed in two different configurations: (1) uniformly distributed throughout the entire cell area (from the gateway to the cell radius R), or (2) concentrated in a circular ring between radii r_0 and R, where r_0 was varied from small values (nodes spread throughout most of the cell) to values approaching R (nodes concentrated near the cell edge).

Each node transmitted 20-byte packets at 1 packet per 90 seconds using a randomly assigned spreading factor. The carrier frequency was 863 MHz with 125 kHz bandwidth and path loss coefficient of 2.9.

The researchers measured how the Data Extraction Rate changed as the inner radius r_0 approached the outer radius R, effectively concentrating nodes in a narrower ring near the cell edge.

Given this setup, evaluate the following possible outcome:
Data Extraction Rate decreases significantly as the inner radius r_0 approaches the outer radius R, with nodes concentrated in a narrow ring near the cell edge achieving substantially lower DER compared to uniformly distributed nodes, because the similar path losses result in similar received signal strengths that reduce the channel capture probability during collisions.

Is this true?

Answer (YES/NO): YES